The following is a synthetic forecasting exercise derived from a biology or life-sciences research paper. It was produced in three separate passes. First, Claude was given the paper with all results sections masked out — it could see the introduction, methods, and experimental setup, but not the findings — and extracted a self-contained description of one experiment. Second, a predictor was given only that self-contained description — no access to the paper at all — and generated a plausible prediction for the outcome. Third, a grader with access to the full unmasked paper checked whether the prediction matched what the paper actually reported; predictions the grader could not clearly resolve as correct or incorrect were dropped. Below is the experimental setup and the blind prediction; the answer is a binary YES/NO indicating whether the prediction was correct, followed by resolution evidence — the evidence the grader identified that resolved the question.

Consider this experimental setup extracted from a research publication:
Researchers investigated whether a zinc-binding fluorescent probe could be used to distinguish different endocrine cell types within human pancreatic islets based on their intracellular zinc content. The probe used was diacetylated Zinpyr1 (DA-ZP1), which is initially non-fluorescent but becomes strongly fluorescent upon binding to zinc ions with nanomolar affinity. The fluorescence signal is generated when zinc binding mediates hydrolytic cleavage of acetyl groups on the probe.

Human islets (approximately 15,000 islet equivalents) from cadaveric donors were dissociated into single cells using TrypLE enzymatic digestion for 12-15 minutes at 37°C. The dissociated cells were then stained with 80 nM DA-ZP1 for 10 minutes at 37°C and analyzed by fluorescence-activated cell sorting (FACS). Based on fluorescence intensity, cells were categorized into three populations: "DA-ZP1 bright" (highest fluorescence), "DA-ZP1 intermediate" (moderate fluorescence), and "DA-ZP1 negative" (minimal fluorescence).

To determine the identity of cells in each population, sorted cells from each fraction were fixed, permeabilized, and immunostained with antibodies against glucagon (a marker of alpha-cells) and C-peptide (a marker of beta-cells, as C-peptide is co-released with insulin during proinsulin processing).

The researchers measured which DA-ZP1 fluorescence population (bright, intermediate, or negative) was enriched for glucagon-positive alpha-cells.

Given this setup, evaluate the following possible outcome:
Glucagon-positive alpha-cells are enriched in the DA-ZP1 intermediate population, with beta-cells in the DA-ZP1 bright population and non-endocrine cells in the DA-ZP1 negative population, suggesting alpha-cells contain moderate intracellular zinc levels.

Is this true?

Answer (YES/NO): YES